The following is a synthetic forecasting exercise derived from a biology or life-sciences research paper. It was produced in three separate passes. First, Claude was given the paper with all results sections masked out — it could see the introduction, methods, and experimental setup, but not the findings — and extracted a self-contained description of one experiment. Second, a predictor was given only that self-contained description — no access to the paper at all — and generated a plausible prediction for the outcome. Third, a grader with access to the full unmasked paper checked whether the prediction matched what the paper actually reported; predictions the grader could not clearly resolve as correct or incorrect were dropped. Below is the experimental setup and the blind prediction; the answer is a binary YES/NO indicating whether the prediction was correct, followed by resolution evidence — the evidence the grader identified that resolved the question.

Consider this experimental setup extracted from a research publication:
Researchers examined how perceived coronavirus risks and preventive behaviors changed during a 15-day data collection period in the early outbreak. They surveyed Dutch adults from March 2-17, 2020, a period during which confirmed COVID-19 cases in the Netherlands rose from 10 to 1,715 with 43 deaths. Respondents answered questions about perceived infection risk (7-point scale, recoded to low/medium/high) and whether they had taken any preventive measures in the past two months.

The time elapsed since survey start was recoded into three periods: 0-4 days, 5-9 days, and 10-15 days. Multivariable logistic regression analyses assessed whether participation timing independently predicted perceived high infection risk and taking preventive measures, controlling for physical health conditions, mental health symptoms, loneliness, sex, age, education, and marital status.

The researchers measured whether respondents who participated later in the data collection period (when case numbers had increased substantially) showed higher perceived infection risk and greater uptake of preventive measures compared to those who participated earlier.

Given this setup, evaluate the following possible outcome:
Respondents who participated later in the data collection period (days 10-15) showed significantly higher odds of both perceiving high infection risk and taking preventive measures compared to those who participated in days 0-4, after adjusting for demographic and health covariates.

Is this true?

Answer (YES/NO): YES